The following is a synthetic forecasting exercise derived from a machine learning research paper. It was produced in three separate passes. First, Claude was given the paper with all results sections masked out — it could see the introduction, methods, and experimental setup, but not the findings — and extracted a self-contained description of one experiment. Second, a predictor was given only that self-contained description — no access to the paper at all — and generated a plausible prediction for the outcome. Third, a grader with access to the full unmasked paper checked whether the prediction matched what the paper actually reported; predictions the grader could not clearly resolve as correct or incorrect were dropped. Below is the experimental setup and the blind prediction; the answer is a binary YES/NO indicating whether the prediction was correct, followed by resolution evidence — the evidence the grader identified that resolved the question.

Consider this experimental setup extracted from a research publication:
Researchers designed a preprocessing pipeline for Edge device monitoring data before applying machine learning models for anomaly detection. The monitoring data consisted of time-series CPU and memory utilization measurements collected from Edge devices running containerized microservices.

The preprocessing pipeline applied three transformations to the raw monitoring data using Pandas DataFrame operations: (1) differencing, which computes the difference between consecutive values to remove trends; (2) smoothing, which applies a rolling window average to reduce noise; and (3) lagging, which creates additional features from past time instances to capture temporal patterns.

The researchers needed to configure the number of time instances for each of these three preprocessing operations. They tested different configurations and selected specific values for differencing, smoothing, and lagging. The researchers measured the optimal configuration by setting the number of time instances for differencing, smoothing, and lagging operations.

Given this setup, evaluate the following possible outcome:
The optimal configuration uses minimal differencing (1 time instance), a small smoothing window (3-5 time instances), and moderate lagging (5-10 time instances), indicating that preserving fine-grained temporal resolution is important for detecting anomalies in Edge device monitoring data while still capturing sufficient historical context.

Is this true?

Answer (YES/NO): YES